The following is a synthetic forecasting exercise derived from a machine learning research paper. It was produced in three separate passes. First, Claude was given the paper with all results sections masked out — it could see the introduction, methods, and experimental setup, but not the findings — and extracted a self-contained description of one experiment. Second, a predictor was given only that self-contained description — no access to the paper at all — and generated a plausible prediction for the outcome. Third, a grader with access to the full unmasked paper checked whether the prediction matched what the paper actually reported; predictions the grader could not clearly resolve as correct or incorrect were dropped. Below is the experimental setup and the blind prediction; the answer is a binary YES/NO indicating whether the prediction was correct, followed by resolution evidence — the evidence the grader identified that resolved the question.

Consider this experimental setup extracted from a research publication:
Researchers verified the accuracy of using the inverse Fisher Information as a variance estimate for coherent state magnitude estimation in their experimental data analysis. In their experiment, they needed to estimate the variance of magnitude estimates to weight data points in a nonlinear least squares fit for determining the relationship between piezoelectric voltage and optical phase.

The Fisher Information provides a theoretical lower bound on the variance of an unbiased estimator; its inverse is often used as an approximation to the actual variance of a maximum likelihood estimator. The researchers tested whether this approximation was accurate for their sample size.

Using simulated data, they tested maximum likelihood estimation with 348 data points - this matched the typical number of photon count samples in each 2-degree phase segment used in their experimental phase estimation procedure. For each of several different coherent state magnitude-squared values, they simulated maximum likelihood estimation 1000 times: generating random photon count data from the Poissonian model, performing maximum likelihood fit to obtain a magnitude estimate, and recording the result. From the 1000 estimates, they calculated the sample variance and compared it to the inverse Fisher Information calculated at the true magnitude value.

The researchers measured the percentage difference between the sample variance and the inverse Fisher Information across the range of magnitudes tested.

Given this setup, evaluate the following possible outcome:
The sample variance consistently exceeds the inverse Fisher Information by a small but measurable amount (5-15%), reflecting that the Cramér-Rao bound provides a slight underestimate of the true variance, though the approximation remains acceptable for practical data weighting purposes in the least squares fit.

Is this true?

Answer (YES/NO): NO